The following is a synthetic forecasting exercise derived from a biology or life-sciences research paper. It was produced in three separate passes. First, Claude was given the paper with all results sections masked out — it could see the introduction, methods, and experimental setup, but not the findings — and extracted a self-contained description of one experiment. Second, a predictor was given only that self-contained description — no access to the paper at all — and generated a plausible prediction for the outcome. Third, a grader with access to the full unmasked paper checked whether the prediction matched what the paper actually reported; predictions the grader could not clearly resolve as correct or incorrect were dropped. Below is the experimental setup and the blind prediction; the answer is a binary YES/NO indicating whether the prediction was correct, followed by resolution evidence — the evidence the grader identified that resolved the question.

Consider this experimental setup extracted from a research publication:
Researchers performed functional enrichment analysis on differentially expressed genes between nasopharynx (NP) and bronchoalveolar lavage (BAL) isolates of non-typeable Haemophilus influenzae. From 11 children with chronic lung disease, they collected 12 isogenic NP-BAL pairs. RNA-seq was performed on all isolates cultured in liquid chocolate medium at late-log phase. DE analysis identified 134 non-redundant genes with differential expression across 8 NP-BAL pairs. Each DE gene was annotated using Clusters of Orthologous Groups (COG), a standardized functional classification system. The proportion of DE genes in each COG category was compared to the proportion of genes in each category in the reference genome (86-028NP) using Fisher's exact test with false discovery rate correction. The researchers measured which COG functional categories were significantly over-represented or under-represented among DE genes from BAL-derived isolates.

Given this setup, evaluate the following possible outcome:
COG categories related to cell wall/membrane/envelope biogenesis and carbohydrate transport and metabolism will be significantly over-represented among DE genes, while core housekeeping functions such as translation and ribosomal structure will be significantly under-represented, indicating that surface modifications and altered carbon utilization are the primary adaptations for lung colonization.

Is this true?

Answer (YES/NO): NO